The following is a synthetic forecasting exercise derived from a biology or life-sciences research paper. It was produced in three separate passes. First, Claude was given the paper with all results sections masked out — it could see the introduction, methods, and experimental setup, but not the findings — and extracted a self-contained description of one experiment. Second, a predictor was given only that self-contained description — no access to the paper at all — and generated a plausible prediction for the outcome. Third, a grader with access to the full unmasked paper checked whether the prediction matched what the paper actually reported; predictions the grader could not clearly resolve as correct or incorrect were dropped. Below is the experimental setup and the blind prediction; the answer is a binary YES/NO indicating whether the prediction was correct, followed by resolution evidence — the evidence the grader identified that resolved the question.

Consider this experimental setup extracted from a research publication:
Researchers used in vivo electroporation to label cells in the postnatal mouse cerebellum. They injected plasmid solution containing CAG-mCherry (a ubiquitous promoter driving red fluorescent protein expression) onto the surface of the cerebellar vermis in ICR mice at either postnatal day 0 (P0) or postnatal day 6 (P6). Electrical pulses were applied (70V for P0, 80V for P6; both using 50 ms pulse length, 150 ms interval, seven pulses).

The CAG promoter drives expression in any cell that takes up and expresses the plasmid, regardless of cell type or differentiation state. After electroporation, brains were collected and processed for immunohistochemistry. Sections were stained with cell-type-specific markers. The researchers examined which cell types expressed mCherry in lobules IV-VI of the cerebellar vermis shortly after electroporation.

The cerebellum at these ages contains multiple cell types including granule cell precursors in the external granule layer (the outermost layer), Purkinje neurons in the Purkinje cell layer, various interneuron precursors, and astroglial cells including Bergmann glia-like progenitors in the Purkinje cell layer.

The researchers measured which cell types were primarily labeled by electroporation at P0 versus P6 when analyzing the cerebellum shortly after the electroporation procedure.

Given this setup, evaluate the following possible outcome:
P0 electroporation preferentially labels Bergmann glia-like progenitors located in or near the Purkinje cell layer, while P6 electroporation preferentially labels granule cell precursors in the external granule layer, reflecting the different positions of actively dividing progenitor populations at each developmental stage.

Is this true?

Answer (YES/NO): NO